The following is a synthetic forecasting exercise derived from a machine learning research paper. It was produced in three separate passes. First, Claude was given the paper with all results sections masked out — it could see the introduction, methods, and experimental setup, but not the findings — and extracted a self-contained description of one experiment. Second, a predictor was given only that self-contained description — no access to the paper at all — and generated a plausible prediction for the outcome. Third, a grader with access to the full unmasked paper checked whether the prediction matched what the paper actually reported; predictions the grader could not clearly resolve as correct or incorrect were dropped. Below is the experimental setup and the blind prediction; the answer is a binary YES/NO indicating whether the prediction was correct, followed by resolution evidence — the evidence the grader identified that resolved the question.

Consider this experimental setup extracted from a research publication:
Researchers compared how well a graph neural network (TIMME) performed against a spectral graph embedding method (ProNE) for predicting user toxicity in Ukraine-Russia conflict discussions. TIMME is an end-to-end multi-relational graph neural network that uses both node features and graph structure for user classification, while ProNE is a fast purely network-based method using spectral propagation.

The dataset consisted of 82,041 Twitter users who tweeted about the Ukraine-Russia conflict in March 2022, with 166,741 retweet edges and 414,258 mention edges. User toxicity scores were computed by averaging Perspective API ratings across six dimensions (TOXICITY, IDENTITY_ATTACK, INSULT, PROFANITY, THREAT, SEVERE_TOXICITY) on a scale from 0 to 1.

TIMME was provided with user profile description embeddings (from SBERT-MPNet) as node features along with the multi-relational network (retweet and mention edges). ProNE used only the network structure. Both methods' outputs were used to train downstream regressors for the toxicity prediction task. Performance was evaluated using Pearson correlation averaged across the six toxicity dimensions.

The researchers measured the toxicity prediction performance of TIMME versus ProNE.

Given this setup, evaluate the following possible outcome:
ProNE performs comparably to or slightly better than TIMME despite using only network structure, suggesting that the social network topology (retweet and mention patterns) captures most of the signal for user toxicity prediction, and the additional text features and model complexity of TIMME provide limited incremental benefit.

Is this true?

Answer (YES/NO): YES